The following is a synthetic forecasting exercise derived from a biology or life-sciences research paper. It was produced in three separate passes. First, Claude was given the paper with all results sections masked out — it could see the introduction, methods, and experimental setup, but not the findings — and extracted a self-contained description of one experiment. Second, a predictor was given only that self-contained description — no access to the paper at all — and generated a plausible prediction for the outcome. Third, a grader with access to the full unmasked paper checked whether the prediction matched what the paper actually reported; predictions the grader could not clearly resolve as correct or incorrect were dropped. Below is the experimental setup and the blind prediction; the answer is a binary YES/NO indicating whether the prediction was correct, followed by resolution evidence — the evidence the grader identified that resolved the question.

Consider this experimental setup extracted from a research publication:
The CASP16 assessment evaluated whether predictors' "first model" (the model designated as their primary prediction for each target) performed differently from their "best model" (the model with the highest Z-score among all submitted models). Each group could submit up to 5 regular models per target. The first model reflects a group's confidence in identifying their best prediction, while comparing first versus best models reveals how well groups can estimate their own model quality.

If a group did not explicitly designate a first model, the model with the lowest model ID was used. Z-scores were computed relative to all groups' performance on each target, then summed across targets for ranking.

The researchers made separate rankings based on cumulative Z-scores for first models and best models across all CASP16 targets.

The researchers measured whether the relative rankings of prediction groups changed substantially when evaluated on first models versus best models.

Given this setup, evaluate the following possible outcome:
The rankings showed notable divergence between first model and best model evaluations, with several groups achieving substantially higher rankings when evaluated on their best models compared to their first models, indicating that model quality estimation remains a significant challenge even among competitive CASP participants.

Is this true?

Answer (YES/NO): NO